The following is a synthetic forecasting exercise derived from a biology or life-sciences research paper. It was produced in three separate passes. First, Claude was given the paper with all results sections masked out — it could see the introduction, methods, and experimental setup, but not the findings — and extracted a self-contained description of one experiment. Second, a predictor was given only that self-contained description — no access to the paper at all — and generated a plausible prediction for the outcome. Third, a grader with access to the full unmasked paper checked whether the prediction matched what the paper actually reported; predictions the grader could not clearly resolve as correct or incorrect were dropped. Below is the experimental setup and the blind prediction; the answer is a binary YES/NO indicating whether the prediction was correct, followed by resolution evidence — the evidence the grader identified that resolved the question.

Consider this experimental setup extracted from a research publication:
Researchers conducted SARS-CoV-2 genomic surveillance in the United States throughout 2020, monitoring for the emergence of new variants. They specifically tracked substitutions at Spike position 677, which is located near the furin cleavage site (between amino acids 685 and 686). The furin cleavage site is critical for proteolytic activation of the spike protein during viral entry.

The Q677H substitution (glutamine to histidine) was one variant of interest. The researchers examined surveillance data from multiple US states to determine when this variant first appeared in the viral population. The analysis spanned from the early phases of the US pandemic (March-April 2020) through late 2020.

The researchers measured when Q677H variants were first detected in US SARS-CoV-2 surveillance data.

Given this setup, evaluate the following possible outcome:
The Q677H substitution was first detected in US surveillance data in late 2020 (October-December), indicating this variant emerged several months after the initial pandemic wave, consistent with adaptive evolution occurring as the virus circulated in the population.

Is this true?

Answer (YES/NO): NO